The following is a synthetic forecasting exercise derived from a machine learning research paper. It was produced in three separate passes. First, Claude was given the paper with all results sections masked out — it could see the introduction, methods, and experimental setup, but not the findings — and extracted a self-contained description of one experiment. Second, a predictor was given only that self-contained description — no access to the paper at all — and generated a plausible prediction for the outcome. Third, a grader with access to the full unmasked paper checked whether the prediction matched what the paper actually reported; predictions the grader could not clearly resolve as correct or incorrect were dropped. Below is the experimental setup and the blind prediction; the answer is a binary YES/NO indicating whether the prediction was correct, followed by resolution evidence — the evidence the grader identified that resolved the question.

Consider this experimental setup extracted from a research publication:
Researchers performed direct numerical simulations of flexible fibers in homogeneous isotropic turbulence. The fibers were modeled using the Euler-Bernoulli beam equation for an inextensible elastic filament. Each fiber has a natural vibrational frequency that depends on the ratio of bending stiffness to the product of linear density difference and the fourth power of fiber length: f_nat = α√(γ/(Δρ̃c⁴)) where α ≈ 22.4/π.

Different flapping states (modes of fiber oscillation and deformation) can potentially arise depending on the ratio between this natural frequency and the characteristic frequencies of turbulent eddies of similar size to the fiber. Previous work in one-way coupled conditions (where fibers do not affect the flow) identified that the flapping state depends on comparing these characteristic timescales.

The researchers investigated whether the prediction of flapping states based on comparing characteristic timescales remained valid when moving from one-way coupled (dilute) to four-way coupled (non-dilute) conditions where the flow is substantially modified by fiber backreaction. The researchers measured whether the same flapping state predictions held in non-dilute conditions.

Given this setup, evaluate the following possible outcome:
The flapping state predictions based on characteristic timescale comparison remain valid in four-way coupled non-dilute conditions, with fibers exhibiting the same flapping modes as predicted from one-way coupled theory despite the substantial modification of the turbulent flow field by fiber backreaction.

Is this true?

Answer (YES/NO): YES